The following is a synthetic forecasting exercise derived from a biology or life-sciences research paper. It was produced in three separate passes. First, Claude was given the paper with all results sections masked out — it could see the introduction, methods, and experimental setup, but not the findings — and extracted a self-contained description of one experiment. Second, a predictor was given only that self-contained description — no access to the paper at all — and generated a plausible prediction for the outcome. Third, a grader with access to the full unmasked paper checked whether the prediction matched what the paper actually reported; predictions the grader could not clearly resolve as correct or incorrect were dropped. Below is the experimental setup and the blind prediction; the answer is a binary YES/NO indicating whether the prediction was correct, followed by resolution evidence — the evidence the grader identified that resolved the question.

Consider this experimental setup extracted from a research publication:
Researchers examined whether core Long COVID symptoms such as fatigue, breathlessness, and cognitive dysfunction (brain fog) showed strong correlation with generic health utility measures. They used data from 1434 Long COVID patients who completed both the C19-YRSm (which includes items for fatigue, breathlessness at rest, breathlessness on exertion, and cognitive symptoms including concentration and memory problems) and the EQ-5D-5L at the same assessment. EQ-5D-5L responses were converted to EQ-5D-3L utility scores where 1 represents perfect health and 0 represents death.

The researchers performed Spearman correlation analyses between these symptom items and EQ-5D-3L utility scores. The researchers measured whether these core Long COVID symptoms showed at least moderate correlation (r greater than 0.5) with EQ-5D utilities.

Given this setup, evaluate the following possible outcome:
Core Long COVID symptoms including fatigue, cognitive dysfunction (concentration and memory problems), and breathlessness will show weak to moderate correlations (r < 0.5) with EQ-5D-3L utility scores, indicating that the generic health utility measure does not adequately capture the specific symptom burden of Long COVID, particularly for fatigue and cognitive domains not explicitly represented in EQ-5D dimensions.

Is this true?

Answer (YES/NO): NO